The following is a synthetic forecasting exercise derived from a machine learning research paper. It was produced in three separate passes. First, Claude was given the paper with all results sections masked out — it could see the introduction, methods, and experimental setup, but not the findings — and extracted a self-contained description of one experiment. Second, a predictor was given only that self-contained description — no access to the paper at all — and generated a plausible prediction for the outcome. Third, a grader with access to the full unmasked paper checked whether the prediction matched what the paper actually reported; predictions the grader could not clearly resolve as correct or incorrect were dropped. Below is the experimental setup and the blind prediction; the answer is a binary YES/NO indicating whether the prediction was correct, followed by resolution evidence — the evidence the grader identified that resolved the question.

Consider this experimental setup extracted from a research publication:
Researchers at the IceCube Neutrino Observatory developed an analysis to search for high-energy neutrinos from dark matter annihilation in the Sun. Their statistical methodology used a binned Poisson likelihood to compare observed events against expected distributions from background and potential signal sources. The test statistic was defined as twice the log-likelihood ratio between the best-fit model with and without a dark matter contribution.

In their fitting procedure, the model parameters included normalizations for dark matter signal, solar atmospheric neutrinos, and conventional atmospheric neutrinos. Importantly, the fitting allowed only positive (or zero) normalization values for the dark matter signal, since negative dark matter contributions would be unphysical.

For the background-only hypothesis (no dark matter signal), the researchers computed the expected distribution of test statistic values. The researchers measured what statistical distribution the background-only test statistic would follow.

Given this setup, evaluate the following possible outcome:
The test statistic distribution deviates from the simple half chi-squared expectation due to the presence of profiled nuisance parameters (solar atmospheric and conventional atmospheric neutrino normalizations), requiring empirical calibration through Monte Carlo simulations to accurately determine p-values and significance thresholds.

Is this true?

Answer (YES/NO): NO